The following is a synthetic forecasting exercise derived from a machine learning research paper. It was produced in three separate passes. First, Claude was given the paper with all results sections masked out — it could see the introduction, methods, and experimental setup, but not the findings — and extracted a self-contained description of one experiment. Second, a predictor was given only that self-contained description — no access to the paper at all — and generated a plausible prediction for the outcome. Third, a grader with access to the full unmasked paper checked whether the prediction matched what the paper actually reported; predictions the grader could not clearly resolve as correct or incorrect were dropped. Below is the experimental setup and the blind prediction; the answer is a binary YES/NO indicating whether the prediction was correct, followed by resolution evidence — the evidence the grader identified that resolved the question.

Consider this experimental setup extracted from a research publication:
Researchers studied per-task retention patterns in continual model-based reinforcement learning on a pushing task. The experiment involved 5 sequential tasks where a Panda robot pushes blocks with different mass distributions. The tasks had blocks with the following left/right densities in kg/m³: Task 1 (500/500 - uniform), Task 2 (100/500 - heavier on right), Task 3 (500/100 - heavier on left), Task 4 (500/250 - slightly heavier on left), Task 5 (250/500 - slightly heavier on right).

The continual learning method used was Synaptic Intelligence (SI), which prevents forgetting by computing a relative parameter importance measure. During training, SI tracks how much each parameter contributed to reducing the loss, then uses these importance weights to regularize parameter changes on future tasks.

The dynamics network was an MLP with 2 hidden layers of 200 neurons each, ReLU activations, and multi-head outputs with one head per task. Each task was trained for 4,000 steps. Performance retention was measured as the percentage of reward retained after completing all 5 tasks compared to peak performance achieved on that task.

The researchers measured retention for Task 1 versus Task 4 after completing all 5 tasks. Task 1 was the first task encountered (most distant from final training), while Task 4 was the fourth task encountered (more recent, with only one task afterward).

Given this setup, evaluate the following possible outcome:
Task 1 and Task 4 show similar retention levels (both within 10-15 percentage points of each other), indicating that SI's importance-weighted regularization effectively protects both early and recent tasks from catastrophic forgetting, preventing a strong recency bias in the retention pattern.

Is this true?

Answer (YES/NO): NO